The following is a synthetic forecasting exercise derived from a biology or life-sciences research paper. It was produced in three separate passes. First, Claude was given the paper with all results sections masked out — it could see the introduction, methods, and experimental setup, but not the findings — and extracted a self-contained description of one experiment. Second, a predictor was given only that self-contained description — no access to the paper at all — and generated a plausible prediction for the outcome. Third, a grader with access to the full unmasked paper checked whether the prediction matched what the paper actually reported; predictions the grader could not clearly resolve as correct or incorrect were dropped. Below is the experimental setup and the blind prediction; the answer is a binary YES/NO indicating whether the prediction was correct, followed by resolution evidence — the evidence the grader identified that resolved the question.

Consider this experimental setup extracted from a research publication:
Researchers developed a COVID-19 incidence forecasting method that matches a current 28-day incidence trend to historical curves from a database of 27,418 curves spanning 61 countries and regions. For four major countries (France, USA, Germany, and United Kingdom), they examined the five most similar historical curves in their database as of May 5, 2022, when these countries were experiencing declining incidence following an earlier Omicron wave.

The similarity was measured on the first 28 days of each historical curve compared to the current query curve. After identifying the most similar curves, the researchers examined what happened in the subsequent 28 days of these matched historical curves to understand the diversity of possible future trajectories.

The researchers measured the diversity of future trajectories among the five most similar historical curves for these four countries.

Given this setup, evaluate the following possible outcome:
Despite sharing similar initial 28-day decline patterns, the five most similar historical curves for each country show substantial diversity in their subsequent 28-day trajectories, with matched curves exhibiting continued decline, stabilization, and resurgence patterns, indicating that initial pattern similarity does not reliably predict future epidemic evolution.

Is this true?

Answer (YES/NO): YES